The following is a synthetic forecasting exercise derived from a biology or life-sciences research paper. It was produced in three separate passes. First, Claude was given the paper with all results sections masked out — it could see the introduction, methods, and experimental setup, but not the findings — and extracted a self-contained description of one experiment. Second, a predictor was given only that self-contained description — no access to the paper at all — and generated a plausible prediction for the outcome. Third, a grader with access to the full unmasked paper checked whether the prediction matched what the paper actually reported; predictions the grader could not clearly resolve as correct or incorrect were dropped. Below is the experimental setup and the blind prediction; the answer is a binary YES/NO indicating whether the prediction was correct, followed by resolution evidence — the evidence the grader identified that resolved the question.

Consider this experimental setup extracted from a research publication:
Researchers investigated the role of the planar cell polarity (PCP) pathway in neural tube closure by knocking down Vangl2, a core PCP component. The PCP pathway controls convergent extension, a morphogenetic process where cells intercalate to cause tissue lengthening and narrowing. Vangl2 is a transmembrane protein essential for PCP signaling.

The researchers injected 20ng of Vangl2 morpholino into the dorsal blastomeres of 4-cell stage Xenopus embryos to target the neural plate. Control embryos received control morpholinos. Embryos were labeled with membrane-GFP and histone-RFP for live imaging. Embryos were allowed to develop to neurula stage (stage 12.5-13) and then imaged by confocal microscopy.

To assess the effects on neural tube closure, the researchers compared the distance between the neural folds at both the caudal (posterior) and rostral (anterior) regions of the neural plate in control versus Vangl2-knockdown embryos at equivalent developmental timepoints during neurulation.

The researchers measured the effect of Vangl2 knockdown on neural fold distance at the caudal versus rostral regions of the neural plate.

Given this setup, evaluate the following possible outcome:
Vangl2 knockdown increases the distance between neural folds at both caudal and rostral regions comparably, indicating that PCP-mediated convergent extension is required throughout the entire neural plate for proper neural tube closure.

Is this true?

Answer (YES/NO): NO